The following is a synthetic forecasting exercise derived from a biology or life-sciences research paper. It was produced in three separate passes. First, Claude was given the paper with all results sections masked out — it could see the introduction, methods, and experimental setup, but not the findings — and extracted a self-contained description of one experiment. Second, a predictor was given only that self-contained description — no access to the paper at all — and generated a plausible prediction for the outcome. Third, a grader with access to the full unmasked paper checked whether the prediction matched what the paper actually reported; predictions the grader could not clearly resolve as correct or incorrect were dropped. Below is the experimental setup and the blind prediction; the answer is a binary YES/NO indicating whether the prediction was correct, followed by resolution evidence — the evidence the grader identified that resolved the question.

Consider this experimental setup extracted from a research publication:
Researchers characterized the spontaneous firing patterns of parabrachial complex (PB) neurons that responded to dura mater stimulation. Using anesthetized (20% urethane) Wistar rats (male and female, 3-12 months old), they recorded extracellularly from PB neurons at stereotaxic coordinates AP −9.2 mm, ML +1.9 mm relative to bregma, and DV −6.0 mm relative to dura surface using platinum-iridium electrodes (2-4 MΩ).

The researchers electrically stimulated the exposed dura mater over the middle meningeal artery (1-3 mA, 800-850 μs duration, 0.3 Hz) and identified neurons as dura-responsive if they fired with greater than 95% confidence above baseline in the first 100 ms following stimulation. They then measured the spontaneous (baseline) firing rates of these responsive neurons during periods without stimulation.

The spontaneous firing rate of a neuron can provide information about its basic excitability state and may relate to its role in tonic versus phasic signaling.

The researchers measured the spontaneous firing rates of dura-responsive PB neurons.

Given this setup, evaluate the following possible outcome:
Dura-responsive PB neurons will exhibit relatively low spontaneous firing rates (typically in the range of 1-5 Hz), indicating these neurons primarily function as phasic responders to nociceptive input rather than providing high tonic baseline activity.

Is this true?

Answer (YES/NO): NO